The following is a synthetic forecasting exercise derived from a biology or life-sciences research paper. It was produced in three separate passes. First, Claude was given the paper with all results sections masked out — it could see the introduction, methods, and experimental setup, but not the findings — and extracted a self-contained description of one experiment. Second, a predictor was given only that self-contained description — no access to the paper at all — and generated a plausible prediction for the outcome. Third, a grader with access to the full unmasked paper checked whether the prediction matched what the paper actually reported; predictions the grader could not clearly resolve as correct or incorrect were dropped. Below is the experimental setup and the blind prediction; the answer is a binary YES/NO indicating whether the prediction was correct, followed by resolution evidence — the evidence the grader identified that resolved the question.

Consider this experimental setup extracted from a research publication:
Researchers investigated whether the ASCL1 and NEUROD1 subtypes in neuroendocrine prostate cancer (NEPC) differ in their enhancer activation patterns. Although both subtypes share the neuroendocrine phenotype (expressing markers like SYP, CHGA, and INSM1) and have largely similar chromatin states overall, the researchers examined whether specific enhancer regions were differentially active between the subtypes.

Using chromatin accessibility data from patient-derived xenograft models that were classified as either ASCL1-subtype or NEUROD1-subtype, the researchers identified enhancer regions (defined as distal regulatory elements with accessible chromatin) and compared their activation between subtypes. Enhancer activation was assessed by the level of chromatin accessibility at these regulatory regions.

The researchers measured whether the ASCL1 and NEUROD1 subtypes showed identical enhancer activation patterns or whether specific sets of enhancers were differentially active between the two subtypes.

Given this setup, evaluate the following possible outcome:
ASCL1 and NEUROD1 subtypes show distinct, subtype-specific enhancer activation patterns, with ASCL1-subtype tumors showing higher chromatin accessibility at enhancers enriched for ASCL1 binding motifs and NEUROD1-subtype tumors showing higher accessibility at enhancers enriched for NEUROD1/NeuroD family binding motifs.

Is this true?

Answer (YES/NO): YES